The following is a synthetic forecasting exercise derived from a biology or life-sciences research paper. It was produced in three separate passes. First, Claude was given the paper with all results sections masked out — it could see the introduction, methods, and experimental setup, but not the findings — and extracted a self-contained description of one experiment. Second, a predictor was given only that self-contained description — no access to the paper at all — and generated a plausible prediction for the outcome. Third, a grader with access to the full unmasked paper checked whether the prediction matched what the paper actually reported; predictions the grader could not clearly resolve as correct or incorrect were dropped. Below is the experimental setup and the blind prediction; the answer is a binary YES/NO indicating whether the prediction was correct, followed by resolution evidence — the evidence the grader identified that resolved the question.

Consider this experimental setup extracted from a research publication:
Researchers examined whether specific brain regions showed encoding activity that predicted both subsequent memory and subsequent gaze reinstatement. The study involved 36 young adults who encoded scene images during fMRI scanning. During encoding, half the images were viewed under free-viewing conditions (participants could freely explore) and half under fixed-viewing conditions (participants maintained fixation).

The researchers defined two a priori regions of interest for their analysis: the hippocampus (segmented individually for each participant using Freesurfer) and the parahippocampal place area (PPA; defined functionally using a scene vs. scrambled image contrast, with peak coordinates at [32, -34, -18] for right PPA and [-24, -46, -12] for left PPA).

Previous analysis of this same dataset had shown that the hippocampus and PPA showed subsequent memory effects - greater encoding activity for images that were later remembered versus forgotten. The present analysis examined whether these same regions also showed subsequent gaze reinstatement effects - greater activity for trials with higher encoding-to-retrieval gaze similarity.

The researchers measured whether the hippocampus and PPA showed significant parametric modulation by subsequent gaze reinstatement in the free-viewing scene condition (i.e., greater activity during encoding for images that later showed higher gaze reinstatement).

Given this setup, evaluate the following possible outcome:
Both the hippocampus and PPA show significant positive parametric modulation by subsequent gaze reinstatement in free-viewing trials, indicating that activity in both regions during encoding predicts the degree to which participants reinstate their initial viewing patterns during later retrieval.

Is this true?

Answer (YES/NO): NO